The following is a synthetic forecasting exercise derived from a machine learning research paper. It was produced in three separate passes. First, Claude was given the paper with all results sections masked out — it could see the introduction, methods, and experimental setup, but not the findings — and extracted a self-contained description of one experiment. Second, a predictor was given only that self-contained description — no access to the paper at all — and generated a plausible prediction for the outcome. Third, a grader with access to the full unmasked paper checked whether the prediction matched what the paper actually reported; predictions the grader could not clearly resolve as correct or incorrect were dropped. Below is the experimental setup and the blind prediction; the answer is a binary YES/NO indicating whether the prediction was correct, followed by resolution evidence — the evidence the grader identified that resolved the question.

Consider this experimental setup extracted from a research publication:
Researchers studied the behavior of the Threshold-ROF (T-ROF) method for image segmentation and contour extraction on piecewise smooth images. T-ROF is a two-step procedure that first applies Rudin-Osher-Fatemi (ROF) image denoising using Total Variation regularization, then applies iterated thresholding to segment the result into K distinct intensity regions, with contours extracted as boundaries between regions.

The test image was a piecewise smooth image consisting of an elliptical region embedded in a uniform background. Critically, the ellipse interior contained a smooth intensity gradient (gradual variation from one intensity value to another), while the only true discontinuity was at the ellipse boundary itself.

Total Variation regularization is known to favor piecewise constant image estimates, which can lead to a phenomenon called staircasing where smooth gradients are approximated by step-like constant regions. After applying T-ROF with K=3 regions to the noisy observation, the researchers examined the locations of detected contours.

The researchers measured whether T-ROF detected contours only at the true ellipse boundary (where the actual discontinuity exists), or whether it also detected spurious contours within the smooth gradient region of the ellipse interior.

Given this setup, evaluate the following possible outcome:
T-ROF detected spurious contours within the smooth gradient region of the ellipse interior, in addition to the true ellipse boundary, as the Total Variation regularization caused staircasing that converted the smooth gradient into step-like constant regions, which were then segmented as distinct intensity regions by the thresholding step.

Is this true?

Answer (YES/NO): YES